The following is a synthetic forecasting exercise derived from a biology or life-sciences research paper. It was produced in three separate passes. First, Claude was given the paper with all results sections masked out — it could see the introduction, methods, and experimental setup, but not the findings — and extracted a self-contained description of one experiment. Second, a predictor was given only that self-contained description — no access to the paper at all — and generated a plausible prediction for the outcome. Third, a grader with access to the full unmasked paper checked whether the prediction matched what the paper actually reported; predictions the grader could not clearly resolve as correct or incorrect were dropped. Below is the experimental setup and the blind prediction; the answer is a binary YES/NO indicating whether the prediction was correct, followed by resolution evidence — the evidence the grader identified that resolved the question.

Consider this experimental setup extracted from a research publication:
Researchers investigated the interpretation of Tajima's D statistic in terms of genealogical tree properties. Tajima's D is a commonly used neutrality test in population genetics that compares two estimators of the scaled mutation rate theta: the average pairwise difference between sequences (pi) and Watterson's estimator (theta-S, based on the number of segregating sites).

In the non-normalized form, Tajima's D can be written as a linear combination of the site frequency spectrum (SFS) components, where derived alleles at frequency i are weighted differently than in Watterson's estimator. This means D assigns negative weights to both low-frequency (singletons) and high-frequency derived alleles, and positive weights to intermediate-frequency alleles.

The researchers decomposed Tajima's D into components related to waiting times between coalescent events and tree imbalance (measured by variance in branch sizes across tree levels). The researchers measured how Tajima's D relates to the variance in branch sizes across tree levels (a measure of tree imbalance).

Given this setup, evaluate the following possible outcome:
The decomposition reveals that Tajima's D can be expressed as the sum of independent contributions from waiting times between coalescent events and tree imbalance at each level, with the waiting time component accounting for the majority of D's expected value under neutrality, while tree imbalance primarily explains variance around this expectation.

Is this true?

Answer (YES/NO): NO